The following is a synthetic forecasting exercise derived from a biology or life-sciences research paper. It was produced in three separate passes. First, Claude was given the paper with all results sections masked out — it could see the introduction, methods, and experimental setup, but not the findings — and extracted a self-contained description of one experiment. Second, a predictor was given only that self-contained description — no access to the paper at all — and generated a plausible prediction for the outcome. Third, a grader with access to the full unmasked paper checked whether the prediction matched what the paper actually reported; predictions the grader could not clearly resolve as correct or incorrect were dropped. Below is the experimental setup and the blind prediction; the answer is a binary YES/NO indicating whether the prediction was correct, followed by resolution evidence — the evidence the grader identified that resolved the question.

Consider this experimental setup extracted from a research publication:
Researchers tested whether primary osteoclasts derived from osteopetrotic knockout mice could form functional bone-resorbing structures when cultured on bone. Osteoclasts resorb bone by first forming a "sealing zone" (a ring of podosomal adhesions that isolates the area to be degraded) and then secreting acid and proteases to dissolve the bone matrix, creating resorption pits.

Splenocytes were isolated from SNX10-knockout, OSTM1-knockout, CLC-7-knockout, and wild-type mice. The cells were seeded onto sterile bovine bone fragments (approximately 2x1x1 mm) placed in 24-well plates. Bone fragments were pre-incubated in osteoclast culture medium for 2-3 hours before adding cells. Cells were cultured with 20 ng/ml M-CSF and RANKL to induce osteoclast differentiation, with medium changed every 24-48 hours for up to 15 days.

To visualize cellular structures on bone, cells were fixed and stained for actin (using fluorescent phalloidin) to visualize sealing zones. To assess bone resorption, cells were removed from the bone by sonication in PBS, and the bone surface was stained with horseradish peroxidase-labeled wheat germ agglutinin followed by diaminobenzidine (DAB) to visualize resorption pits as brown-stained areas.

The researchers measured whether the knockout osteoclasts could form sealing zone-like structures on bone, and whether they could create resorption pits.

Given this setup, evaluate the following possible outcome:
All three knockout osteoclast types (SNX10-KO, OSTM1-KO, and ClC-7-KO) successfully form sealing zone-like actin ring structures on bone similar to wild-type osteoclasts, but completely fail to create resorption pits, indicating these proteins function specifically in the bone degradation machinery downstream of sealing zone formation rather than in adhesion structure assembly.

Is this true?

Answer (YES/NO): NO